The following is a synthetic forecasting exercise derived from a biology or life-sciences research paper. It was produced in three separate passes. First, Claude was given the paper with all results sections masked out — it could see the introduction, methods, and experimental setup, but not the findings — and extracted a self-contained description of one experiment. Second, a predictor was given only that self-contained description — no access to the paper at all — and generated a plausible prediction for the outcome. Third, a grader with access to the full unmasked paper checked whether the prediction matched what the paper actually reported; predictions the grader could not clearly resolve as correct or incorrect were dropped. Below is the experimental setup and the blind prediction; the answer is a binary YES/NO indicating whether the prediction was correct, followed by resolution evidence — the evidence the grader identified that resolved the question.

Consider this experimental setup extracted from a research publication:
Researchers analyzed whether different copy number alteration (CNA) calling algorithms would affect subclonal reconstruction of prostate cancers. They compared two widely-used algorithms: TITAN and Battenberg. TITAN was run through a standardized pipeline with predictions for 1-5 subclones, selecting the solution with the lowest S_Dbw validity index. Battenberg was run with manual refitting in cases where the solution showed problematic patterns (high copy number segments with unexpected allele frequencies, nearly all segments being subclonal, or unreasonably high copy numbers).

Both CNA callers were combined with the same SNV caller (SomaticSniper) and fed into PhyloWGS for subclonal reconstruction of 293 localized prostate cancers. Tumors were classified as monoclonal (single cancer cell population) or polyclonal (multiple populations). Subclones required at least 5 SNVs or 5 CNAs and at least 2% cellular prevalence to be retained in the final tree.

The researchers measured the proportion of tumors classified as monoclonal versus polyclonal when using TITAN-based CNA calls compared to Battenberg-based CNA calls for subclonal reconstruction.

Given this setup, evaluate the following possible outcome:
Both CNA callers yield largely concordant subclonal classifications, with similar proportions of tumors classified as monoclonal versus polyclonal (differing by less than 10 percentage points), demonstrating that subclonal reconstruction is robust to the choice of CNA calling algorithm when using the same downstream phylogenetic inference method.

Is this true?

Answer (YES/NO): NO